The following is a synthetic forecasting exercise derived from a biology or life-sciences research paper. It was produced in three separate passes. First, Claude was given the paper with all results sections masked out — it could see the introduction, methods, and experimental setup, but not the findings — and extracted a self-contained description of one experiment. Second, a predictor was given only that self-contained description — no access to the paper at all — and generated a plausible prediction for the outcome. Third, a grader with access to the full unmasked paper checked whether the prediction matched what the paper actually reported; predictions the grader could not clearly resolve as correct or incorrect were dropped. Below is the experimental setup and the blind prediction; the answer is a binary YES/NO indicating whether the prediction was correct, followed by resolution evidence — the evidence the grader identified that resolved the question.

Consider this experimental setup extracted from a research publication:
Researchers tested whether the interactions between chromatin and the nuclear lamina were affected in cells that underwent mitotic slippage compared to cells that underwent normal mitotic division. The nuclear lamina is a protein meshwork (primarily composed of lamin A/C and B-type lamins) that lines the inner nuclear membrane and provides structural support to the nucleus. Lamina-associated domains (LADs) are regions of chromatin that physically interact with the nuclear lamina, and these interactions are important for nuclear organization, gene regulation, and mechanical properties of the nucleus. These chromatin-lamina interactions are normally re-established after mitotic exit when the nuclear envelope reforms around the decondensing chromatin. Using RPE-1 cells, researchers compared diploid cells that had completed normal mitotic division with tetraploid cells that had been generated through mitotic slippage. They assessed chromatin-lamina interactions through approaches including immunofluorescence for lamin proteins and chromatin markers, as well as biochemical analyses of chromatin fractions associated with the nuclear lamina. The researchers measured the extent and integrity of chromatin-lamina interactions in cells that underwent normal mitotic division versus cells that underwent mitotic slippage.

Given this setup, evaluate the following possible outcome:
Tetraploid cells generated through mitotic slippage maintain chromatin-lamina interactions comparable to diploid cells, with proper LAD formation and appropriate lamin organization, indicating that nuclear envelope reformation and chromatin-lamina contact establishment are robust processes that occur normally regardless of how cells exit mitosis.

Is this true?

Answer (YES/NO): NO